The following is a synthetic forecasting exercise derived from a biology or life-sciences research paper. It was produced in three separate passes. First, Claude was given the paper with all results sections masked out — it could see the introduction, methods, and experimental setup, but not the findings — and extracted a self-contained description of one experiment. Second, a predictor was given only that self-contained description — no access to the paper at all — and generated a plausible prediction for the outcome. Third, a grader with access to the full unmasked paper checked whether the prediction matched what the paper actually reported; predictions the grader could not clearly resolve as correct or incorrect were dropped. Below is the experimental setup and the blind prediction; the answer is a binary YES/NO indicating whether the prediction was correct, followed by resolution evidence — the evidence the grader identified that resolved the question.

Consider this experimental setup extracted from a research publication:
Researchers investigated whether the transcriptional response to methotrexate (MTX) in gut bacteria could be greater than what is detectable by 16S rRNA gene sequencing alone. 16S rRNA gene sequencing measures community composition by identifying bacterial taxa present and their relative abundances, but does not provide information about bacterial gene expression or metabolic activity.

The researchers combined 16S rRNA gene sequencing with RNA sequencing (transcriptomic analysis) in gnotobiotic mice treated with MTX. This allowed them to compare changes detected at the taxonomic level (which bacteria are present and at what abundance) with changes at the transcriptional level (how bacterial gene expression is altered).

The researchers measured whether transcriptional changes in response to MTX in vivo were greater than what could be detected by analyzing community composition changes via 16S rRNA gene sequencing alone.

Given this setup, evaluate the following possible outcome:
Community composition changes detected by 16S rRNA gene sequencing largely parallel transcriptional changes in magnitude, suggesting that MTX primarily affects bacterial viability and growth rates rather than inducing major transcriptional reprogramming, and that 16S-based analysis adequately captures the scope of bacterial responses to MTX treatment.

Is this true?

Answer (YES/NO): NO